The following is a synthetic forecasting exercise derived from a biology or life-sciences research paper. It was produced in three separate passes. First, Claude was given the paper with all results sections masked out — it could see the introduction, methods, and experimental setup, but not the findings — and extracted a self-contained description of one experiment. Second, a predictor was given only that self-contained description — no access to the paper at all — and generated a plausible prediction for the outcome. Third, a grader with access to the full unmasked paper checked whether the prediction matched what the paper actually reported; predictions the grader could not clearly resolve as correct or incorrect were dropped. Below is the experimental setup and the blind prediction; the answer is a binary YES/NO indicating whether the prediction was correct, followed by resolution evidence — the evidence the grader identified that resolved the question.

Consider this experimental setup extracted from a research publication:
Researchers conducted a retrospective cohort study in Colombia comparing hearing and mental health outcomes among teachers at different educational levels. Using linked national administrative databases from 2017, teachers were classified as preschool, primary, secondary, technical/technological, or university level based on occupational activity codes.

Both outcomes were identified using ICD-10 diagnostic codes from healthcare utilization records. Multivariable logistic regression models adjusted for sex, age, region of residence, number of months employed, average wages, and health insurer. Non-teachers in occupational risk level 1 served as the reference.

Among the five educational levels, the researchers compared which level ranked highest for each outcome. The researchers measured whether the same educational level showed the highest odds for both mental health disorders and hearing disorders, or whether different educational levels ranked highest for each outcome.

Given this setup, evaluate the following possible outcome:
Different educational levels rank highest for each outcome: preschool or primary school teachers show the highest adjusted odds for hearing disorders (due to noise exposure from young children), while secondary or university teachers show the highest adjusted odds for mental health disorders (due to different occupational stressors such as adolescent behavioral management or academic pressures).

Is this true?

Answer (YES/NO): NO